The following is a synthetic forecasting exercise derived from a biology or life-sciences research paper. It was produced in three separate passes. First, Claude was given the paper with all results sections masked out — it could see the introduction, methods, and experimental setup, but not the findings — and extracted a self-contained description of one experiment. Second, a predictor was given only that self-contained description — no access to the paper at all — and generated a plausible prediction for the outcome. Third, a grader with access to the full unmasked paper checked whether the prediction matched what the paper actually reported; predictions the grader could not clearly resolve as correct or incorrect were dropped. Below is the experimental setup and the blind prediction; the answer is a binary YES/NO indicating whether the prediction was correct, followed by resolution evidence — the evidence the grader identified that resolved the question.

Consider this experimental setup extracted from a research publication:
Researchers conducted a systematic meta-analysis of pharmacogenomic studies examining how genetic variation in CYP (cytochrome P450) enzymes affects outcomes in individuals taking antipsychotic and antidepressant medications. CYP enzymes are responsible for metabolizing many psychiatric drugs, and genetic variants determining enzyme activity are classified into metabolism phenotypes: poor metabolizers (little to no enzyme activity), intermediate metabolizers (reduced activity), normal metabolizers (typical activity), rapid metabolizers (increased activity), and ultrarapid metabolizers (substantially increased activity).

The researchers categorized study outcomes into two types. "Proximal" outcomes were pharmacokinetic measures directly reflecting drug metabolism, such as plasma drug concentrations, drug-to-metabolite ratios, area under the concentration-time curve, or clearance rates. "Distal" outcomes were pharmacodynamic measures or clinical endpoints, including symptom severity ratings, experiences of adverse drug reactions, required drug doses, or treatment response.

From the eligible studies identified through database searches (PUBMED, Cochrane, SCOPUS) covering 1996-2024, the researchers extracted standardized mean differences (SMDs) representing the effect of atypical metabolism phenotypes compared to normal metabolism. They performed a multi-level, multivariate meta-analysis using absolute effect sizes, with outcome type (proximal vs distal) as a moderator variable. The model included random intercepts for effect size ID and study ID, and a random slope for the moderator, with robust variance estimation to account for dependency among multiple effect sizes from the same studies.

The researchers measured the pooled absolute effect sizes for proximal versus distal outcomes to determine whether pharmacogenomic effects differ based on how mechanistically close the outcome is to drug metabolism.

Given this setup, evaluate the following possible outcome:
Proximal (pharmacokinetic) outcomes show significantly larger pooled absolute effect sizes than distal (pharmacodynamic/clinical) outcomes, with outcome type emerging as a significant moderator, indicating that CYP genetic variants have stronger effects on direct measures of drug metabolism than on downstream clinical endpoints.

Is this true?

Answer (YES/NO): YES